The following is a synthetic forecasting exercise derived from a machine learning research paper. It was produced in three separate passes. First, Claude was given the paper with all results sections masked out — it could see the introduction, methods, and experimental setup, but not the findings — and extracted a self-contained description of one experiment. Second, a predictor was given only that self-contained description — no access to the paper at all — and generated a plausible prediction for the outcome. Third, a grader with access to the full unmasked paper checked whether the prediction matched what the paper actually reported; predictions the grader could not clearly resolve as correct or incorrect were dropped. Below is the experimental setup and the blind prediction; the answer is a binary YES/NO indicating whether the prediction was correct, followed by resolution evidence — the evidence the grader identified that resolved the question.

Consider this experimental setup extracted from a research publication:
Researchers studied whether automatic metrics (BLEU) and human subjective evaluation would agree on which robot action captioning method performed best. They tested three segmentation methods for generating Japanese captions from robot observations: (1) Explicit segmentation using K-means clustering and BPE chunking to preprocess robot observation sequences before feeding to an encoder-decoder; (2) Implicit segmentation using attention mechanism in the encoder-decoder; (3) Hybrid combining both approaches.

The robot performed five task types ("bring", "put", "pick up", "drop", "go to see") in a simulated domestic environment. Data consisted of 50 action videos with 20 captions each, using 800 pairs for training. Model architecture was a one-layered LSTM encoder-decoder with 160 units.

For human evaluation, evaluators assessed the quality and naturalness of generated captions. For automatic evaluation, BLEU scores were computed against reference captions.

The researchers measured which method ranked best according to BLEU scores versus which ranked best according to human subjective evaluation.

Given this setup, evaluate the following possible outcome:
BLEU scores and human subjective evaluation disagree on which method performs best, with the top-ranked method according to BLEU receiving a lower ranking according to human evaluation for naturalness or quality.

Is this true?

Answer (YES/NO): YES